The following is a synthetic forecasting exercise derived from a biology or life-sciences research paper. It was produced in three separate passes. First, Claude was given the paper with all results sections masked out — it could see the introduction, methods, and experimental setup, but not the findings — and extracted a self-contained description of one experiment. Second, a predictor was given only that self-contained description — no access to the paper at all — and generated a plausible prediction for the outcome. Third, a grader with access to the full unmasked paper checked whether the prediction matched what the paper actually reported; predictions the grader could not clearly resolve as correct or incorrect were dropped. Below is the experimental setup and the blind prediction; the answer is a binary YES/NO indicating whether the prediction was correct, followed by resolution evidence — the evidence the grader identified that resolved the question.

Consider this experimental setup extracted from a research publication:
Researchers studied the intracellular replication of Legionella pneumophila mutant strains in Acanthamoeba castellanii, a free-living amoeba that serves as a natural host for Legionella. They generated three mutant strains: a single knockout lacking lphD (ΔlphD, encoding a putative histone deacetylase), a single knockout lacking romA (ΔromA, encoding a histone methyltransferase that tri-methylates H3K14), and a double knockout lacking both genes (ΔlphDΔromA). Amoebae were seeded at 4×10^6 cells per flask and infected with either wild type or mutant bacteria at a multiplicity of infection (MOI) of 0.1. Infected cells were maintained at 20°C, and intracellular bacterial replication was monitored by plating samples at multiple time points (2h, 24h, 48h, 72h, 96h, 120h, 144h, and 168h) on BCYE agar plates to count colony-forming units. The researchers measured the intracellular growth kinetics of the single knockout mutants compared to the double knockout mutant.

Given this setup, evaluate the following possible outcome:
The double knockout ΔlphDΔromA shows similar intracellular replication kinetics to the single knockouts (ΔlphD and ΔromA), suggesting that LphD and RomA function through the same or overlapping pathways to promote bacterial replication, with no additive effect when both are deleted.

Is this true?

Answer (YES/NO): NO